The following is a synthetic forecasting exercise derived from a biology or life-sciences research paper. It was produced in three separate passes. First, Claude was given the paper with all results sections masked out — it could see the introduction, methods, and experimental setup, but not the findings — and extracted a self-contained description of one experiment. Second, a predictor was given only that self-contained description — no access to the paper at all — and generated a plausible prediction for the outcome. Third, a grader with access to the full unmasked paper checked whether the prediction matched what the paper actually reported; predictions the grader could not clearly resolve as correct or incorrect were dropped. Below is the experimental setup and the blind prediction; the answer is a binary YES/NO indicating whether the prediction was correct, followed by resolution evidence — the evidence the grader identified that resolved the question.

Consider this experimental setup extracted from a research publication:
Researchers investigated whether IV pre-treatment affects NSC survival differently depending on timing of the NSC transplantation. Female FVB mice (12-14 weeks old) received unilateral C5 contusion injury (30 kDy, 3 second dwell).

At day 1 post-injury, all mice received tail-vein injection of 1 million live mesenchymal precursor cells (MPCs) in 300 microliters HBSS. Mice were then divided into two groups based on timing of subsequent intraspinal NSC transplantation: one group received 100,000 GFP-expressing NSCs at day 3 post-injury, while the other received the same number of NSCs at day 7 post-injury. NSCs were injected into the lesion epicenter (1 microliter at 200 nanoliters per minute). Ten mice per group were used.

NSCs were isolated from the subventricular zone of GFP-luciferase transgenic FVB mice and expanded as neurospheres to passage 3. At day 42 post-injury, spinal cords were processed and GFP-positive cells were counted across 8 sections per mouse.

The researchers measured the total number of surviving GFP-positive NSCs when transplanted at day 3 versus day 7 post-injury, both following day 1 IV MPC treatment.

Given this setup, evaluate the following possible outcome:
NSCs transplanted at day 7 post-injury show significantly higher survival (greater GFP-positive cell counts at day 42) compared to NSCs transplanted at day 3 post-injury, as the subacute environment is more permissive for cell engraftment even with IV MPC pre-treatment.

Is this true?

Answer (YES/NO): NO